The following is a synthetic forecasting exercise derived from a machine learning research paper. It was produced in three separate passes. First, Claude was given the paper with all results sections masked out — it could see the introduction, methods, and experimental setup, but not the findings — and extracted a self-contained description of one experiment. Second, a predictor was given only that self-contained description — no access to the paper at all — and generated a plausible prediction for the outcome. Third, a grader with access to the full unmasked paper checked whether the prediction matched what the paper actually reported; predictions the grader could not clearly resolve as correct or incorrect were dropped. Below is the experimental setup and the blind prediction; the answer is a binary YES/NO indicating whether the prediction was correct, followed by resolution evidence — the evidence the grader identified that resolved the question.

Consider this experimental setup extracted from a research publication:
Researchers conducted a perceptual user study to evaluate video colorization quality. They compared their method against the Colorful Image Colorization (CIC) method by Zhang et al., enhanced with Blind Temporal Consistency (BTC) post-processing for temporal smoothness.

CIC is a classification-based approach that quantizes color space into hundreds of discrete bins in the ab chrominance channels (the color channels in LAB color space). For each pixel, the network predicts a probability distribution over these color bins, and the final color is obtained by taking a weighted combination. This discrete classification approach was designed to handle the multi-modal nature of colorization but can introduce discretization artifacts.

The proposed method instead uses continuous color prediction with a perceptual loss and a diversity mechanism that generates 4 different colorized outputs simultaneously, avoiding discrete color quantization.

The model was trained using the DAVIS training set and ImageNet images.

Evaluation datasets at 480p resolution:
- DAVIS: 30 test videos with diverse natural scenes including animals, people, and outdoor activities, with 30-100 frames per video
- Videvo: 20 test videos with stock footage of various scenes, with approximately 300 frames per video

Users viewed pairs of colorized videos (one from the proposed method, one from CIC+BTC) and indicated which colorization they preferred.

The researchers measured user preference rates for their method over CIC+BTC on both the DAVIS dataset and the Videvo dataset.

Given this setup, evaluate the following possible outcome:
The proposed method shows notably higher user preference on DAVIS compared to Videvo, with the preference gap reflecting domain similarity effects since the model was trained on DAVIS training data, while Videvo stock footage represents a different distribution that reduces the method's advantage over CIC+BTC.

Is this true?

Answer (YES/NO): NO